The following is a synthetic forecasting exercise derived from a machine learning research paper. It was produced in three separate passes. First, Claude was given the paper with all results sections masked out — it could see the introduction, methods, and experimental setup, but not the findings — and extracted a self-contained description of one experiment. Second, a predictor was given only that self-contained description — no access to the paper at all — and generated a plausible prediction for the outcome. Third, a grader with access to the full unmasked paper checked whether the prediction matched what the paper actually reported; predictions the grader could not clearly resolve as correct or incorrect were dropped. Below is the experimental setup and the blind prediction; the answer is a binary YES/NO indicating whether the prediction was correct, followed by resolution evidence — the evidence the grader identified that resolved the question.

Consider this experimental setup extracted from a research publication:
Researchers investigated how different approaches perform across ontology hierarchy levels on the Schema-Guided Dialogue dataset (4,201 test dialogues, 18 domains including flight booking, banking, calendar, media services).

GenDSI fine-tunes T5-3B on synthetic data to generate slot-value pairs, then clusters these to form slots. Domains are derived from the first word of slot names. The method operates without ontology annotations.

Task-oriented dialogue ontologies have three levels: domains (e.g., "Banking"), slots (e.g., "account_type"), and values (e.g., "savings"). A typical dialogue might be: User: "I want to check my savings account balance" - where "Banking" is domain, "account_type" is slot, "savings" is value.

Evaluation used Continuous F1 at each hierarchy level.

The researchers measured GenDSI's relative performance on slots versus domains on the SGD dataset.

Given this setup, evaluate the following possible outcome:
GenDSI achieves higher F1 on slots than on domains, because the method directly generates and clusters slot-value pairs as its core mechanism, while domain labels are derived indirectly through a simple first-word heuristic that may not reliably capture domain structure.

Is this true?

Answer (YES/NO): YES